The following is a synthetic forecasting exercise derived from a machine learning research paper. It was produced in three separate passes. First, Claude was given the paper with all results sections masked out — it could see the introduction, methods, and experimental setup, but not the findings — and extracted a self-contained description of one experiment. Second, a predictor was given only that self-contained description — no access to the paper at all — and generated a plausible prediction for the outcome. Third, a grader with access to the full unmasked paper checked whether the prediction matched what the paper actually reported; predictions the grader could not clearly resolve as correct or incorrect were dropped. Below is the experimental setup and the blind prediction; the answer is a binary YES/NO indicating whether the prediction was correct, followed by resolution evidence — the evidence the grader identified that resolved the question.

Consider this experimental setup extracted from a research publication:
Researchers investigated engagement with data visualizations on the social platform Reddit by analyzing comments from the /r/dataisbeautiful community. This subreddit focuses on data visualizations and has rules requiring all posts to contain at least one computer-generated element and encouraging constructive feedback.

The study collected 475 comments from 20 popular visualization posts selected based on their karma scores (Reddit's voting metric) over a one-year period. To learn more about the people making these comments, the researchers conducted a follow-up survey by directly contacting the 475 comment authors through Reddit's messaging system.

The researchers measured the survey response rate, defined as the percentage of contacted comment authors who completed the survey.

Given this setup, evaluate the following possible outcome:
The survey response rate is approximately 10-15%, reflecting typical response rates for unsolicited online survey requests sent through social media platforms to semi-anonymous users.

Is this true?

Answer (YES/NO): NO